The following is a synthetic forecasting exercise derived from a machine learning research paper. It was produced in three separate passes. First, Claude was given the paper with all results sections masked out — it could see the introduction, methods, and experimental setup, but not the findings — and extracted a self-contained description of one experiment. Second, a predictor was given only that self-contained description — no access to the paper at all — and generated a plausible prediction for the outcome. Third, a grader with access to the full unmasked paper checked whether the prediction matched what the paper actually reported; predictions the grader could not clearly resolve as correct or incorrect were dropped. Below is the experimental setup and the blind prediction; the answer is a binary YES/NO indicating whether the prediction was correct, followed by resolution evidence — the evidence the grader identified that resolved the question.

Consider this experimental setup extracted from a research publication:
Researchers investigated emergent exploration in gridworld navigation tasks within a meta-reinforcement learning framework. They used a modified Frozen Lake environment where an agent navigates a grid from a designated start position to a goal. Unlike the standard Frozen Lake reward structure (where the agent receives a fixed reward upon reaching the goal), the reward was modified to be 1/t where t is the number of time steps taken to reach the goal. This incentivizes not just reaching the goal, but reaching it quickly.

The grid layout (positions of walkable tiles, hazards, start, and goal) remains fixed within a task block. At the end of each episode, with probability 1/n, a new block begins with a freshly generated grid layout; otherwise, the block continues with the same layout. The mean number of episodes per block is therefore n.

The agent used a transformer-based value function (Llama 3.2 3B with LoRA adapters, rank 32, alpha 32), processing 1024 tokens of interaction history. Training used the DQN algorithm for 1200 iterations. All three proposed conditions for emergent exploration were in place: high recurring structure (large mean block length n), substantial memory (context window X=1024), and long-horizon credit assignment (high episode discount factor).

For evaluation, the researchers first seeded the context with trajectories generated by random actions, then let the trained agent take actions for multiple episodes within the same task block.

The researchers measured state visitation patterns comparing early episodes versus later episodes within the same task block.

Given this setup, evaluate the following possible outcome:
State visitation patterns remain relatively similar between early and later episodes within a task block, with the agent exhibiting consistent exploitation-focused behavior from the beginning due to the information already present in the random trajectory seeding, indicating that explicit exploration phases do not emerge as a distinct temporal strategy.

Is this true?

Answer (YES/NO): NO